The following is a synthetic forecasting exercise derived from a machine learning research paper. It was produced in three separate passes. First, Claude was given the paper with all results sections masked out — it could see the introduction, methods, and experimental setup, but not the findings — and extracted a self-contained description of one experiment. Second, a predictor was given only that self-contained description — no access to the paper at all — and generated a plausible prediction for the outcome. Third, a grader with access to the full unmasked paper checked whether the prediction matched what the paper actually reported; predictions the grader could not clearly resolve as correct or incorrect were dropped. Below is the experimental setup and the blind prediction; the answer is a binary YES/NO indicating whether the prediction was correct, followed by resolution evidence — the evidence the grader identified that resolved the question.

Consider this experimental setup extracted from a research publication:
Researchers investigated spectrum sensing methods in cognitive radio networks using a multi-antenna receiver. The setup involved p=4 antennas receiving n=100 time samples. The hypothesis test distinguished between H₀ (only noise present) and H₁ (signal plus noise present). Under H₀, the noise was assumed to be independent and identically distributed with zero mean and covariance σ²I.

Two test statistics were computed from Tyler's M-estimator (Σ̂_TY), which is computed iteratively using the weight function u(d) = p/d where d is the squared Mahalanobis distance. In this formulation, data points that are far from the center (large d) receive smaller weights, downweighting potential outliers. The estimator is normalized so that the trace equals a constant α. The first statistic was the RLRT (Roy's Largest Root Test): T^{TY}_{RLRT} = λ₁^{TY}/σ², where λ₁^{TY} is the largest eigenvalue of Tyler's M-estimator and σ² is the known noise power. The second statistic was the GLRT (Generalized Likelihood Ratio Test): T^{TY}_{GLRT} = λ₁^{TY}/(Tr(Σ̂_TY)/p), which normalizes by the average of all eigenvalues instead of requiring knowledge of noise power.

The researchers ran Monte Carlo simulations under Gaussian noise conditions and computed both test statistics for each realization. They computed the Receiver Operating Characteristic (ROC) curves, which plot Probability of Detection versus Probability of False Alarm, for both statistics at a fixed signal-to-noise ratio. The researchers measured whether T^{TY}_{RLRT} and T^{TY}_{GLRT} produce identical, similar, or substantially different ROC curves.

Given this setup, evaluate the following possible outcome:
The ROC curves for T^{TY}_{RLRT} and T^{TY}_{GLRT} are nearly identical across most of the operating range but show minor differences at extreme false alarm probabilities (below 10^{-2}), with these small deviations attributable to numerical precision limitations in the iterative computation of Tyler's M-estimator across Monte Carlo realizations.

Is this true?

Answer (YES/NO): NO